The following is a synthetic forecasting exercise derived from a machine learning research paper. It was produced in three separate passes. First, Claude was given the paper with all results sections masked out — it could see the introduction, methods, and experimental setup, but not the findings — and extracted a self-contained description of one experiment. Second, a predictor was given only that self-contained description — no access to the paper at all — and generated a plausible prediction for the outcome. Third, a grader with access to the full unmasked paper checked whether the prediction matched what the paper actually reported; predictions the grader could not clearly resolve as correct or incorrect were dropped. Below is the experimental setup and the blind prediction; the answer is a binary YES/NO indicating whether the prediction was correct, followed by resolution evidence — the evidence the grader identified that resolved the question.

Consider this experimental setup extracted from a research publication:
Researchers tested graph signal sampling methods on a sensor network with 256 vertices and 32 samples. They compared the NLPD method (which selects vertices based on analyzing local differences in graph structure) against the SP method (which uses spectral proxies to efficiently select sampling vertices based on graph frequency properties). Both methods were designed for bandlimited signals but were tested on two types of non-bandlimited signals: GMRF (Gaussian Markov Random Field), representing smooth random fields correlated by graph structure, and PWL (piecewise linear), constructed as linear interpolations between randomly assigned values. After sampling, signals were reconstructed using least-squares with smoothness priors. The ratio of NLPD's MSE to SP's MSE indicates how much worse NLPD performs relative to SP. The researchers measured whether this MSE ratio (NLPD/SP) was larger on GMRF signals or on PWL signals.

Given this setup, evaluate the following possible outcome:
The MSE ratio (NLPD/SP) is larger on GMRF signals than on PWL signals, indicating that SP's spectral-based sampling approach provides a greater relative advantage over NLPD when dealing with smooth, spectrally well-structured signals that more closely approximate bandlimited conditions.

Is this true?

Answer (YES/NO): NO